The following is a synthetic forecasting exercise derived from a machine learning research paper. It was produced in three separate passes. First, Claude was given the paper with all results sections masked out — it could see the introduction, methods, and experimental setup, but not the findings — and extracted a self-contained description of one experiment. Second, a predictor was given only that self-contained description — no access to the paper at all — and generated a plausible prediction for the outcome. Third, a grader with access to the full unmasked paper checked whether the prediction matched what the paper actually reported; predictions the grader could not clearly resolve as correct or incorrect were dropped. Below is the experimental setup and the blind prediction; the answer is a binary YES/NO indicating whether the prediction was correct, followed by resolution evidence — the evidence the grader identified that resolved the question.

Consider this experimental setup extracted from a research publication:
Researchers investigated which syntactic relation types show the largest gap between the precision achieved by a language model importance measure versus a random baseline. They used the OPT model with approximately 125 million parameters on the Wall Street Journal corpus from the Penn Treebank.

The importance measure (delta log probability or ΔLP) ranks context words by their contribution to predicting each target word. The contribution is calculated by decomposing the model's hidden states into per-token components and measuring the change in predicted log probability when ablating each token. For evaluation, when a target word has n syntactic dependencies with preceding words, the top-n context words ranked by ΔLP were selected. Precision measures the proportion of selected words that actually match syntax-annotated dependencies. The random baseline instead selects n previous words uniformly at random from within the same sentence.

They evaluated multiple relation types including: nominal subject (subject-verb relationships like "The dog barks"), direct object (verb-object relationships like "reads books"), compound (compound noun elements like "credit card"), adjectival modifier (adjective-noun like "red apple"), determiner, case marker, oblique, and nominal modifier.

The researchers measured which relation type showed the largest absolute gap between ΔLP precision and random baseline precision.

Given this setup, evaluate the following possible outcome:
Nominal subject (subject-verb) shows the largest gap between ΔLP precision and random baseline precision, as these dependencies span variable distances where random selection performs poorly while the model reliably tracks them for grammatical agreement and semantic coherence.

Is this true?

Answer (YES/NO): NO